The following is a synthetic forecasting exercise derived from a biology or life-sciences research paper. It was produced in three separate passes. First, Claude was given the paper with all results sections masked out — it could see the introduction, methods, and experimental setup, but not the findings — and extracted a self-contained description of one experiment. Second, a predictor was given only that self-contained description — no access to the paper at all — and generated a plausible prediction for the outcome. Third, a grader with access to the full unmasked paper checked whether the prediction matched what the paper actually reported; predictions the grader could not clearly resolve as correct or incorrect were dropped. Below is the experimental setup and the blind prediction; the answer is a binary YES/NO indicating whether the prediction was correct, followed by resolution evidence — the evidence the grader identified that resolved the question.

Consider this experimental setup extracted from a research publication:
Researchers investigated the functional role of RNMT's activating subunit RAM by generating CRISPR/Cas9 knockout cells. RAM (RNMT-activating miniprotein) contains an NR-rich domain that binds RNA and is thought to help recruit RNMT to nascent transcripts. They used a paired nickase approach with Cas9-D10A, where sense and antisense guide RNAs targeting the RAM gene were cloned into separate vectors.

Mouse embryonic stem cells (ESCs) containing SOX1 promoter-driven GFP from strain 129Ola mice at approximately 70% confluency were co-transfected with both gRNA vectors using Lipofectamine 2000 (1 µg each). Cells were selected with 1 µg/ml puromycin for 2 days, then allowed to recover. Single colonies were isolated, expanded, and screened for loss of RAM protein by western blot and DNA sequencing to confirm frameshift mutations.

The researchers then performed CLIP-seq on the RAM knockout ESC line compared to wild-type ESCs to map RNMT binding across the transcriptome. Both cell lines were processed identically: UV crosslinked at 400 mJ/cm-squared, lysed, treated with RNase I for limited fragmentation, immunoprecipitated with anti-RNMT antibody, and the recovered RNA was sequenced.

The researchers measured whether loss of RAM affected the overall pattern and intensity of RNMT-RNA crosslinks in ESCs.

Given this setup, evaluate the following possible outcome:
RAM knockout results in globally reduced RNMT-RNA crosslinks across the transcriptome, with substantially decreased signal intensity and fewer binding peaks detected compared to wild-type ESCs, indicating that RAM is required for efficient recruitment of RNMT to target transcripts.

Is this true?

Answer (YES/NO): NO